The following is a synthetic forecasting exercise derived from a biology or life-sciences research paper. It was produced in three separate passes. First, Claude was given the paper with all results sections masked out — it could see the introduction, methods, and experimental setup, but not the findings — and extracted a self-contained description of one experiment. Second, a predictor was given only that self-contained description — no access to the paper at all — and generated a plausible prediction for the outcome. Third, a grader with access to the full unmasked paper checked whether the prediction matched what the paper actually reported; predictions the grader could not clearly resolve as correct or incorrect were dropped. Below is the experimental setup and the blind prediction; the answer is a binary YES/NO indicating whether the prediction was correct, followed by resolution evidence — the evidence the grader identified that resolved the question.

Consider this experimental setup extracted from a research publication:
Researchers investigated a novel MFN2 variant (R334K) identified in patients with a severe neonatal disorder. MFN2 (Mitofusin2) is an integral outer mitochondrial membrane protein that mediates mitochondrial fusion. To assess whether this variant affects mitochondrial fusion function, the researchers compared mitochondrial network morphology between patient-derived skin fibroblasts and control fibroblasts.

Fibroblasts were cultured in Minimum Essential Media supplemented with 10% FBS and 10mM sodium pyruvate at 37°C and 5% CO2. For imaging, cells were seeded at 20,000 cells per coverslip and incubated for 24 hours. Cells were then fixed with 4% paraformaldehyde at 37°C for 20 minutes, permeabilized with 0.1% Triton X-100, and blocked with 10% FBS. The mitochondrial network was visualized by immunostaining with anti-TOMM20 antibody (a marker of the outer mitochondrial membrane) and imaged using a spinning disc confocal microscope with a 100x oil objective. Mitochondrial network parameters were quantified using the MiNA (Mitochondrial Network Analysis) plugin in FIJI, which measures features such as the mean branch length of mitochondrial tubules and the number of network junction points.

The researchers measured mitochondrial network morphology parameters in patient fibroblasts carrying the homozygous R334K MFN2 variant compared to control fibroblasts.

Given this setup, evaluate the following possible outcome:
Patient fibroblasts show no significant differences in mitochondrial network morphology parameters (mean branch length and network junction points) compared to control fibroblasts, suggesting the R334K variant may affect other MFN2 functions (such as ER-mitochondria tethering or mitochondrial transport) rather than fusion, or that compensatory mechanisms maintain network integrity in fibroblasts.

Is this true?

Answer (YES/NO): NO